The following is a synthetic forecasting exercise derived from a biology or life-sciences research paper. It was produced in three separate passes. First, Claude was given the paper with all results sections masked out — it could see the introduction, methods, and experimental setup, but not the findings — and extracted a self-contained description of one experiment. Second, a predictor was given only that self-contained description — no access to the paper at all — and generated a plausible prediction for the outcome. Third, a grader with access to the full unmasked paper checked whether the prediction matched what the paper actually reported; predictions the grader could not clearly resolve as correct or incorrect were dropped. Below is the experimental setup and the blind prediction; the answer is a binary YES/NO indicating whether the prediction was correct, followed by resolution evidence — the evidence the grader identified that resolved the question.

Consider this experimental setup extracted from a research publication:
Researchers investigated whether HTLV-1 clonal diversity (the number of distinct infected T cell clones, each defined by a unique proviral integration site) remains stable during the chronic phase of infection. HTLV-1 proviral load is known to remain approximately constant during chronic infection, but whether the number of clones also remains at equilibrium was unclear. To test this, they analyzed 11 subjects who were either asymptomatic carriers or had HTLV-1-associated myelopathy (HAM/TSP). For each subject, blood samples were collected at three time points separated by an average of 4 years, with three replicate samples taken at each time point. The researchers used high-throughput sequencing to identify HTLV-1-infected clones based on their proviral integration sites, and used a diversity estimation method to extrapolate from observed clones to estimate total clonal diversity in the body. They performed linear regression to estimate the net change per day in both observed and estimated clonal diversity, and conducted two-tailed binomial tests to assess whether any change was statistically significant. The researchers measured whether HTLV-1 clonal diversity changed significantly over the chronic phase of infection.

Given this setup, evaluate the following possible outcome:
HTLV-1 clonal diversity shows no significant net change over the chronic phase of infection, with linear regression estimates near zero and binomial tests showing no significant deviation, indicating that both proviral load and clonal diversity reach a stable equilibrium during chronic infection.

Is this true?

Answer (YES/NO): YES